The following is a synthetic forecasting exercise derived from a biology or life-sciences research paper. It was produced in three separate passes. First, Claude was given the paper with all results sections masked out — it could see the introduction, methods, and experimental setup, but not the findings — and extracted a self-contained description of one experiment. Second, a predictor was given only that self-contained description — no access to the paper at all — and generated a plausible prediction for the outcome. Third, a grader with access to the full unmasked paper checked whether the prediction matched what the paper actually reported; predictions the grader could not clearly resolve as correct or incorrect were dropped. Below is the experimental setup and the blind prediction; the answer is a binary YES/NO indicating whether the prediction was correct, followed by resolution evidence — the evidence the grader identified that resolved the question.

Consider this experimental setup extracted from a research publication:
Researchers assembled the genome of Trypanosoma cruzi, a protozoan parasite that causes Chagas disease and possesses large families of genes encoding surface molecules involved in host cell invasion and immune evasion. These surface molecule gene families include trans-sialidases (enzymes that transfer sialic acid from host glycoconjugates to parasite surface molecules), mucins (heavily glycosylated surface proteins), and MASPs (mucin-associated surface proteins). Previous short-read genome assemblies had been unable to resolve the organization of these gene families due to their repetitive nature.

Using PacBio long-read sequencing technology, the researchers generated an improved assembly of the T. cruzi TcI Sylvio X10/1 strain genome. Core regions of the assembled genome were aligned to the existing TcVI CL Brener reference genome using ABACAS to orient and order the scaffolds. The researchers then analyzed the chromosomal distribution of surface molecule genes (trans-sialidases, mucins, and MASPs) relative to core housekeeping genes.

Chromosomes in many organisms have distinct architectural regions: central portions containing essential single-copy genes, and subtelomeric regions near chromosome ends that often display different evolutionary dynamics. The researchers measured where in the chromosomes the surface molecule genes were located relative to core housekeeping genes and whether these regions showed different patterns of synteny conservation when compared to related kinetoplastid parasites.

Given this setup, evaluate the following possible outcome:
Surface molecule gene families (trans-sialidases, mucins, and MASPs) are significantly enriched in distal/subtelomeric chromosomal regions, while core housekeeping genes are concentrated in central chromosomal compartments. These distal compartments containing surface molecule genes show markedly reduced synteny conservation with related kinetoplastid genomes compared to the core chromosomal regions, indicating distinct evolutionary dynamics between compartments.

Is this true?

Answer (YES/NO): YES